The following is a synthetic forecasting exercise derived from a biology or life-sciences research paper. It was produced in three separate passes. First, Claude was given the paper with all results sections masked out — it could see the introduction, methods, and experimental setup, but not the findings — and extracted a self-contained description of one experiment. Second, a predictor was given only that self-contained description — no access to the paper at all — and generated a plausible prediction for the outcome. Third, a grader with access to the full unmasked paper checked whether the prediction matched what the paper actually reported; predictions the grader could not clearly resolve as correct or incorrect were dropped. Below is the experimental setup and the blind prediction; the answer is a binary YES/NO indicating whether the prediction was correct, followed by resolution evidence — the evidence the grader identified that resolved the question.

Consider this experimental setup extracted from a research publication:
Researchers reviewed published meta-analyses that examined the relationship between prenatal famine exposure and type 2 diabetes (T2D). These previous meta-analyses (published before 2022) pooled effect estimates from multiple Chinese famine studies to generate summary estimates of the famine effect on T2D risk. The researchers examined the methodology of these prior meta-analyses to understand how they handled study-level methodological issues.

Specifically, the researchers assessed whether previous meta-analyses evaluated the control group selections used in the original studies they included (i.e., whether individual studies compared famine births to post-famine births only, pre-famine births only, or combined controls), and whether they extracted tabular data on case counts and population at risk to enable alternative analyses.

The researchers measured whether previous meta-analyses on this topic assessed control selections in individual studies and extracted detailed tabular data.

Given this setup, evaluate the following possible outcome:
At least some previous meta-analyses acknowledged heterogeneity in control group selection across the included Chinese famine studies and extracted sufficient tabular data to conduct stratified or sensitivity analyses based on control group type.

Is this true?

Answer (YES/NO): NO